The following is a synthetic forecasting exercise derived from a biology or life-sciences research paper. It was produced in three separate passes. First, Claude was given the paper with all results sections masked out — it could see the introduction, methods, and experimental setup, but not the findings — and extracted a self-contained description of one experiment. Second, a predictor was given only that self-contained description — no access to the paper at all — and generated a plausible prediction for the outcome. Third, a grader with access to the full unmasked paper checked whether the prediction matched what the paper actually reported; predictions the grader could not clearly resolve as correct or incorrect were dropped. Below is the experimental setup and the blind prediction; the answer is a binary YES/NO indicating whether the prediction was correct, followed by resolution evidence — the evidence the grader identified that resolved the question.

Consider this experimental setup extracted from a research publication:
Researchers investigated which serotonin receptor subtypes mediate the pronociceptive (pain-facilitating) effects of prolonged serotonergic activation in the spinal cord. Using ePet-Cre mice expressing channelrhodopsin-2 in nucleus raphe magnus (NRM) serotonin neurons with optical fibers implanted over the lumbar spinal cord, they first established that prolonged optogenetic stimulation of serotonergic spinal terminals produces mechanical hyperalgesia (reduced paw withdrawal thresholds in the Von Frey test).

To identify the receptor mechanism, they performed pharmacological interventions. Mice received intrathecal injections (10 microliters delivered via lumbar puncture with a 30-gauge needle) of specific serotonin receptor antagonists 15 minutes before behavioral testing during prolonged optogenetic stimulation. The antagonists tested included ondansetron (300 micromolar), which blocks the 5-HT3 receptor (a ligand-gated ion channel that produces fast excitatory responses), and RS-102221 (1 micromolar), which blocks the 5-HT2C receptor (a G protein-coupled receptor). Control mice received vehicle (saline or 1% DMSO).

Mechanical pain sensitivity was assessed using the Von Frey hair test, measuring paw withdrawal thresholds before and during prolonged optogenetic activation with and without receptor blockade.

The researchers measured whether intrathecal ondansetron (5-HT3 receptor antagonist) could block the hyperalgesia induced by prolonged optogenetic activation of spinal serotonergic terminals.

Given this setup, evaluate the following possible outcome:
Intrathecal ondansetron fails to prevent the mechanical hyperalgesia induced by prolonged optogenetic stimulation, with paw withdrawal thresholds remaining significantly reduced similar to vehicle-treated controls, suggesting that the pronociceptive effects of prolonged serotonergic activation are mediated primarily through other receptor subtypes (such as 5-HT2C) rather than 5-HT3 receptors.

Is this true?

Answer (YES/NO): NO